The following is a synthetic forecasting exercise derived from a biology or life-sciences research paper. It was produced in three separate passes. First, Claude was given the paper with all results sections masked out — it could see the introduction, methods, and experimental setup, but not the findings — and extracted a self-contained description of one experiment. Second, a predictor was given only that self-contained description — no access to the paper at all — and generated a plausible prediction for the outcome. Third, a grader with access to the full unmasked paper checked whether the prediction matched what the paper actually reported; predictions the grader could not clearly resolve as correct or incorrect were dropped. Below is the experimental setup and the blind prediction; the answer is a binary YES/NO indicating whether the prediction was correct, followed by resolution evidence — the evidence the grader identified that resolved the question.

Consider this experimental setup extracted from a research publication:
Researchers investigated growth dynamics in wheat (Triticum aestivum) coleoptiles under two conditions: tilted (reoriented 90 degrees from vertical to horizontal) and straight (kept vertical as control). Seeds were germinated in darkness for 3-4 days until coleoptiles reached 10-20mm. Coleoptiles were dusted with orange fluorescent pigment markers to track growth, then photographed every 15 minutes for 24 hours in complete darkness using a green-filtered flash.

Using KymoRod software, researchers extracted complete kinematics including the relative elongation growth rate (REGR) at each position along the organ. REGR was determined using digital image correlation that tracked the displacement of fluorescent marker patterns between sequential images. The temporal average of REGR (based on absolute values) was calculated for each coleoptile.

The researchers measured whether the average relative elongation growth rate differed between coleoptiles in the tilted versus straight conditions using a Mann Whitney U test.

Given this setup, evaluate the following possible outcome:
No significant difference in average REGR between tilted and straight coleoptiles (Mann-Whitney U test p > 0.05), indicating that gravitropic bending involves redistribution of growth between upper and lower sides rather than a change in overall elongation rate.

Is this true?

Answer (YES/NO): NO